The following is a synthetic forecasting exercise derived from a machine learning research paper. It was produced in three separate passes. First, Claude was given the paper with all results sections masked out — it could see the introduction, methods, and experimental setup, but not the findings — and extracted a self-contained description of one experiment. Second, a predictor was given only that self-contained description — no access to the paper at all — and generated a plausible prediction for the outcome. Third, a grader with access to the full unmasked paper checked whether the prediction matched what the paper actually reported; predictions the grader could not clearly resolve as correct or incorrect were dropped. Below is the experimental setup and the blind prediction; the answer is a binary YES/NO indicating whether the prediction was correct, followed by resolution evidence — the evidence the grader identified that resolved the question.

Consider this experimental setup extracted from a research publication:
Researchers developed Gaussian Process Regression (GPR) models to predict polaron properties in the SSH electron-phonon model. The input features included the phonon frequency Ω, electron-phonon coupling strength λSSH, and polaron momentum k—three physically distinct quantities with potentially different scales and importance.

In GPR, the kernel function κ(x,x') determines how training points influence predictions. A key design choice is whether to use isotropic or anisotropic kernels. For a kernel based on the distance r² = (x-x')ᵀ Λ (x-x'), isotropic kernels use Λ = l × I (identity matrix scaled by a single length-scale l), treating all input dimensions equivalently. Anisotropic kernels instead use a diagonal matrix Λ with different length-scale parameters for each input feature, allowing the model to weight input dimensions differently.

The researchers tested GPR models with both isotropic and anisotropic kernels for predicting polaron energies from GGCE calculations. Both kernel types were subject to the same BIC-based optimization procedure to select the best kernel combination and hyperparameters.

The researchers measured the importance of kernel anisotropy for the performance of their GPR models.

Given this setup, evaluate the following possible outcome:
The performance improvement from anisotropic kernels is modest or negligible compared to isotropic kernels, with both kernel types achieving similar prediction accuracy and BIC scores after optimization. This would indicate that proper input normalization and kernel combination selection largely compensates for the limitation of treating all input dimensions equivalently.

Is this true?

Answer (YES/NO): NO